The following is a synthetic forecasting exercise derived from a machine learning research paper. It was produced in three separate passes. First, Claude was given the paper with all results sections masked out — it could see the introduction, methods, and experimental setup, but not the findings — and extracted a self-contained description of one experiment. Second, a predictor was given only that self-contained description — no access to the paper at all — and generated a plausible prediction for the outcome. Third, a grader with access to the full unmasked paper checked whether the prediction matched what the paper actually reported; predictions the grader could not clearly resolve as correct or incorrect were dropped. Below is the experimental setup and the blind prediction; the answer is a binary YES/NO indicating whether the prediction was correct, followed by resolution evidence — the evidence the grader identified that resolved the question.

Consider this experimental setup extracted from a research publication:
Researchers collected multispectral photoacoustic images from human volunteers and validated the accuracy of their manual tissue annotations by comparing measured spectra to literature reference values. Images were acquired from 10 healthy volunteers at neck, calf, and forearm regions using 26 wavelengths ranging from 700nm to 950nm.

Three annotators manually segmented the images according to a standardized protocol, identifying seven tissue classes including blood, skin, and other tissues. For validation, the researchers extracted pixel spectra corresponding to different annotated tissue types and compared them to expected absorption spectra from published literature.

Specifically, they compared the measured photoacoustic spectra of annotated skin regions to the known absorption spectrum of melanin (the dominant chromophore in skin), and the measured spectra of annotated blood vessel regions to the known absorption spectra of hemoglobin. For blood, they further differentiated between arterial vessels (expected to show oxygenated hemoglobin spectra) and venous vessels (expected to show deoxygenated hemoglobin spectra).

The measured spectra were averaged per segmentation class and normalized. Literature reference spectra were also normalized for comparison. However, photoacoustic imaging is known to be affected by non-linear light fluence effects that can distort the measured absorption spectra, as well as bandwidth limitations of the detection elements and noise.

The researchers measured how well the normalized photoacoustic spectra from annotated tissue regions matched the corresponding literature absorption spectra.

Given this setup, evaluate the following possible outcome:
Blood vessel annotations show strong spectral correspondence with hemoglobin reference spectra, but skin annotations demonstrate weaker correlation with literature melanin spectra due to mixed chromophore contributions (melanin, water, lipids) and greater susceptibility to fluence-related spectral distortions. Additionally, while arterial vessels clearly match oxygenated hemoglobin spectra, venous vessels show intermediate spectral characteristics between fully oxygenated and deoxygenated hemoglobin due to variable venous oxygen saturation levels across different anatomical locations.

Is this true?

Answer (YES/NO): NO